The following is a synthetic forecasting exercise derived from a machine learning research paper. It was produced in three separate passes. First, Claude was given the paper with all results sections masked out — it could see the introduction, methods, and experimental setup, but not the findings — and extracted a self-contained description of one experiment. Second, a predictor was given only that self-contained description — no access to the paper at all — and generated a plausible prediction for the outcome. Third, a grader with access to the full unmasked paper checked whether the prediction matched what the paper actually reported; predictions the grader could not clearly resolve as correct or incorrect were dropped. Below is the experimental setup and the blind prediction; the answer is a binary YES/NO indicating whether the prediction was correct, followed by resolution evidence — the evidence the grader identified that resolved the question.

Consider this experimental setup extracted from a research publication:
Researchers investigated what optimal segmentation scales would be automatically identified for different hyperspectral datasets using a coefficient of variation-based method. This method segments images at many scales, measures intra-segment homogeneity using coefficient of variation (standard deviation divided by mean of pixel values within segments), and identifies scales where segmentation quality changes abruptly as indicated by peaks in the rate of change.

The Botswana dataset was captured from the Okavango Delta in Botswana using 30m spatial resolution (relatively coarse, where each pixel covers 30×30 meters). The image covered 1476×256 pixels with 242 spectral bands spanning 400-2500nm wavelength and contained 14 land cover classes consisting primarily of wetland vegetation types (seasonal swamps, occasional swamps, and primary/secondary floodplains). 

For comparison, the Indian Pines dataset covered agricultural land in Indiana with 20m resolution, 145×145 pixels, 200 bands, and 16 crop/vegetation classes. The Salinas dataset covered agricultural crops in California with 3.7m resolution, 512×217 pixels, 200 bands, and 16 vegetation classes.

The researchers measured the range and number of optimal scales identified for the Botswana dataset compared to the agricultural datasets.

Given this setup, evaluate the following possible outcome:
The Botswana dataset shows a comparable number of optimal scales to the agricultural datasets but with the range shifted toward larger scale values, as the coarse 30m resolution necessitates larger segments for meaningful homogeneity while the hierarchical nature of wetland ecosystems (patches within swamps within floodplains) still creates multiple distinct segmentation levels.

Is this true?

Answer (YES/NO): NO